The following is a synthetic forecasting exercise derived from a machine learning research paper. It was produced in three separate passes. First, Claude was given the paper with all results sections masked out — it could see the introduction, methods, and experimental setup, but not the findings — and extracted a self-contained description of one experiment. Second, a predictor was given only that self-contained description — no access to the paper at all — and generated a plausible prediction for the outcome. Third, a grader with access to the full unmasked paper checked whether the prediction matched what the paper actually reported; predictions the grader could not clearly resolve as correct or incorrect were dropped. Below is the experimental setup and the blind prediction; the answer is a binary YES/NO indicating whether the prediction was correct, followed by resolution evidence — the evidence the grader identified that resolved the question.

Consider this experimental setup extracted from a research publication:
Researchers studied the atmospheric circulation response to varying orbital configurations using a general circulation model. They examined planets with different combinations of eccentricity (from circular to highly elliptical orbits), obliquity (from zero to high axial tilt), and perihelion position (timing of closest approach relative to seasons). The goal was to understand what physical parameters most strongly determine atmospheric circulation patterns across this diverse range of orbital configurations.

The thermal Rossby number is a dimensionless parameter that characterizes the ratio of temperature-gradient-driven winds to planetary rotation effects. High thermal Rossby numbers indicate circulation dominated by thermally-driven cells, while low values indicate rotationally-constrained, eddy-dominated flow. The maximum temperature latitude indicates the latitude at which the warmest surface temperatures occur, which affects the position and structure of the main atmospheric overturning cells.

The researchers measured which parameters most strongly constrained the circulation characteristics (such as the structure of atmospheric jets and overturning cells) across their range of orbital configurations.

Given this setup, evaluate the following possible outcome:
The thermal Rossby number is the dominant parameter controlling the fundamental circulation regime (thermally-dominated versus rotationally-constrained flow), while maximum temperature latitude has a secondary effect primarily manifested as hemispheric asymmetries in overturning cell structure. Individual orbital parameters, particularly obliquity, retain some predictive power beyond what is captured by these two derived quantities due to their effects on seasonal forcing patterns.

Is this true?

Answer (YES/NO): NO